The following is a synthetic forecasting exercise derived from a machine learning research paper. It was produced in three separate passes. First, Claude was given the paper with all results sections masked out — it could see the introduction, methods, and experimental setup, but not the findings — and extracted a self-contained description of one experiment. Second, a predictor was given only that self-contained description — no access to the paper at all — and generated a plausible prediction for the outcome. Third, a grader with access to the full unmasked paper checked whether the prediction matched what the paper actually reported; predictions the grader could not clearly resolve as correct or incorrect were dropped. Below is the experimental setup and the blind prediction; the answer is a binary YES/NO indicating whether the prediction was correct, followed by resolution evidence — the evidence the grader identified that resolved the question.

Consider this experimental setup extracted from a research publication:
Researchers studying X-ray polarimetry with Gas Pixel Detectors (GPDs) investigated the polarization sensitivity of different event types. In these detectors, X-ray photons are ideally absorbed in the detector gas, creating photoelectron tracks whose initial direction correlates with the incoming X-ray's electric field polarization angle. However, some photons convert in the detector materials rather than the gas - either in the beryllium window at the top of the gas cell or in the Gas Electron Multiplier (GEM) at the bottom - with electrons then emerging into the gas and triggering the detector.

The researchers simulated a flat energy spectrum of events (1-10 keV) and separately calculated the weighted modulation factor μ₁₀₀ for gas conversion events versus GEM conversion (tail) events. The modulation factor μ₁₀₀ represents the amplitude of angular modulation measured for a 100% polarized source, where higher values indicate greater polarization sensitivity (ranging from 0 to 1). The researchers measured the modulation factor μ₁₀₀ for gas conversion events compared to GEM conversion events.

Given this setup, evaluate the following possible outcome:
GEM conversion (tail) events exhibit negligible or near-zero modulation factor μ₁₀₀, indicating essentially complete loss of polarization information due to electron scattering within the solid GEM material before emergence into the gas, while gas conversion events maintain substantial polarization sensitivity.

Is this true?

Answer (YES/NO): YES